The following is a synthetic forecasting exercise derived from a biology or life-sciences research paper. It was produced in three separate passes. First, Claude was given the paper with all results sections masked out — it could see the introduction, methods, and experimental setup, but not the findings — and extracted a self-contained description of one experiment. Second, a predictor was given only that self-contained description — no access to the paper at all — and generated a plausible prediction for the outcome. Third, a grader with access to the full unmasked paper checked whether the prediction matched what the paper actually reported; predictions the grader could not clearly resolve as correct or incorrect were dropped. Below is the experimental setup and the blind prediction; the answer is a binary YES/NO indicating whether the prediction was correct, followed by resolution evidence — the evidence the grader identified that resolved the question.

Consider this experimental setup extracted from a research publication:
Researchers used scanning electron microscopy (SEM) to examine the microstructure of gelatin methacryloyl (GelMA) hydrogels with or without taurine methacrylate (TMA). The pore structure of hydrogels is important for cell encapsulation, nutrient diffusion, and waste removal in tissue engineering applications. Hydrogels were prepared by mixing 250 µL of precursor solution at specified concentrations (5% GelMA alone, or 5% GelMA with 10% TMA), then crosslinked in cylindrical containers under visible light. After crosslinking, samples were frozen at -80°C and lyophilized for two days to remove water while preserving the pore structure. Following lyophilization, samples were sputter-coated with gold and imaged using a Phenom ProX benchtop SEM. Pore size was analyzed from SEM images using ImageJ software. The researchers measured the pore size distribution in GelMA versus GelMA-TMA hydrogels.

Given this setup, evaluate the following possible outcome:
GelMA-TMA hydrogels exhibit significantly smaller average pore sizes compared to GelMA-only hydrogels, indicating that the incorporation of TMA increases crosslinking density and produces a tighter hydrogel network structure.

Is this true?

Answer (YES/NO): YES